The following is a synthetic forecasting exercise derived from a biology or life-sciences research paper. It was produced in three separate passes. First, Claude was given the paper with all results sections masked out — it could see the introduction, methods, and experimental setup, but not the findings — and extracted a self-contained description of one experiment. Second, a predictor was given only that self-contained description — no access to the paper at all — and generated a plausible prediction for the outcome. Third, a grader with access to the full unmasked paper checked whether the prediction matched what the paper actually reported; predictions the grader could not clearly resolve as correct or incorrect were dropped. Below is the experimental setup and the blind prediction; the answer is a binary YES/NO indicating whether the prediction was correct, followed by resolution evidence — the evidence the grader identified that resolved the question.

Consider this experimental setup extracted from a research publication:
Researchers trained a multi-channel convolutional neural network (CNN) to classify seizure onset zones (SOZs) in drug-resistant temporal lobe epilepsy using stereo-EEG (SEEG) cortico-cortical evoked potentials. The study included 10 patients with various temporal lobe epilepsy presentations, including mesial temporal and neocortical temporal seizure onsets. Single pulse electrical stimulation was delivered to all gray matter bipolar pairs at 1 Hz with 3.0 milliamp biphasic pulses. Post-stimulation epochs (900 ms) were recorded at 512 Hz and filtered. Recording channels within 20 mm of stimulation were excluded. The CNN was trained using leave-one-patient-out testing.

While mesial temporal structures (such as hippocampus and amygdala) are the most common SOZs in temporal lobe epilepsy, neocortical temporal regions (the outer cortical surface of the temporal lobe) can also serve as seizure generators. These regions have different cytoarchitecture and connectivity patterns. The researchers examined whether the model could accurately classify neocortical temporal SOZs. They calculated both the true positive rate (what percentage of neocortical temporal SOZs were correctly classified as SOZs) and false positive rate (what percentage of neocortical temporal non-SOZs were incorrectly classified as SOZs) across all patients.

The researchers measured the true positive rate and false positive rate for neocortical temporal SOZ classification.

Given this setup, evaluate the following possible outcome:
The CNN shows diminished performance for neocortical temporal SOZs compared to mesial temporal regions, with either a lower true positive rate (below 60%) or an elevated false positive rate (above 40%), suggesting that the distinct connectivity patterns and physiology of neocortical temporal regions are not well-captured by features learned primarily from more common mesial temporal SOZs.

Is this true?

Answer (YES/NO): NO